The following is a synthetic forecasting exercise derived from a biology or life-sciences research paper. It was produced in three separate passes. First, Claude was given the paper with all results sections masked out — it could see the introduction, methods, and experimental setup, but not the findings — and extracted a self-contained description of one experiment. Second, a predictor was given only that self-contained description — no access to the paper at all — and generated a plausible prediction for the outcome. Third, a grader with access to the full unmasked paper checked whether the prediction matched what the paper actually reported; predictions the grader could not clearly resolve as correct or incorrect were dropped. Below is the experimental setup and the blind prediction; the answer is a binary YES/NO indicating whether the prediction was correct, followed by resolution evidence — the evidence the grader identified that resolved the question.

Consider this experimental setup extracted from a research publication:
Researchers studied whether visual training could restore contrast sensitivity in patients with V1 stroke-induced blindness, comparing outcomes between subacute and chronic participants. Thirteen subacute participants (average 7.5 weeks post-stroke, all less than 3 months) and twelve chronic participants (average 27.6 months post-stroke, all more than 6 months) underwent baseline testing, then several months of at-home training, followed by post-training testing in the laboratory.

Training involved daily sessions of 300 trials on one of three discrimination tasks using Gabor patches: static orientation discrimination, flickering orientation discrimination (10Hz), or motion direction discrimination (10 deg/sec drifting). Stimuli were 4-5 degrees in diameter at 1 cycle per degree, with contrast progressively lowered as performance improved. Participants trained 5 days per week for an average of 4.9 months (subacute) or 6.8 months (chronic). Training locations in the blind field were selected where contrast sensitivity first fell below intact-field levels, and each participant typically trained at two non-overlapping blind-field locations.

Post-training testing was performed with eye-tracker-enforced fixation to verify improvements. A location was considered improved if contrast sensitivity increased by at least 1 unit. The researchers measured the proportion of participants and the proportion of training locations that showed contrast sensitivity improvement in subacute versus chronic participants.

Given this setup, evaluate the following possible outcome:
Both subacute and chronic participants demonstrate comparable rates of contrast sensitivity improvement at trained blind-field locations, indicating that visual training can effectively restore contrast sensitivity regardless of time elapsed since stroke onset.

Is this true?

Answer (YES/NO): NO